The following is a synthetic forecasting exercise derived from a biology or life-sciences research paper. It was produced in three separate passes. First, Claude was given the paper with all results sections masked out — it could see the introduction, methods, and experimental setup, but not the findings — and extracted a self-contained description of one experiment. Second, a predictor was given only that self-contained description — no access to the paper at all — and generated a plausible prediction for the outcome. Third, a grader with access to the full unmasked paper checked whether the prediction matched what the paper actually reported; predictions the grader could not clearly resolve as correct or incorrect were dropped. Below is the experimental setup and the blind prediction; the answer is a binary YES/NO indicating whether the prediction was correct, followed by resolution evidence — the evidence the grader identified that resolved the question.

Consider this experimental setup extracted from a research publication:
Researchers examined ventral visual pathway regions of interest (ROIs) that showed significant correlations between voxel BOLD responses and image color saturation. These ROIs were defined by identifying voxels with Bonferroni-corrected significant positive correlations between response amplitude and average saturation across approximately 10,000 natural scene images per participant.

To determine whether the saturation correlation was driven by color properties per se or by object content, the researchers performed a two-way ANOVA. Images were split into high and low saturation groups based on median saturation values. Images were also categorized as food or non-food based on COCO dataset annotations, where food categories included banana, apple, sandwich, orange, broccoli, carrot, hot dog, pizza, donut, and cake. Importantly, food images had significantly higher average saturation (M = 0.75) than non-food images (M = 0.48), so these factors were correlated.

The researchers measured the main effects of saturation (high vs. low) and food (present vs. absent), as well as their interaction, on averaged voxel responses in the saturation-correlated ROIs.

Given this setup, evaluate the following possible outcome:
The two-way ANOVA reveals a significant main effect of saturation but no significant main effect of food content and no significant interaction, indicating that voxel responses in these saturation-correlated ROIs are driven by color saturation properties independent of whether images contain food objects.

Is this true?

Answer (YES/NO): NO